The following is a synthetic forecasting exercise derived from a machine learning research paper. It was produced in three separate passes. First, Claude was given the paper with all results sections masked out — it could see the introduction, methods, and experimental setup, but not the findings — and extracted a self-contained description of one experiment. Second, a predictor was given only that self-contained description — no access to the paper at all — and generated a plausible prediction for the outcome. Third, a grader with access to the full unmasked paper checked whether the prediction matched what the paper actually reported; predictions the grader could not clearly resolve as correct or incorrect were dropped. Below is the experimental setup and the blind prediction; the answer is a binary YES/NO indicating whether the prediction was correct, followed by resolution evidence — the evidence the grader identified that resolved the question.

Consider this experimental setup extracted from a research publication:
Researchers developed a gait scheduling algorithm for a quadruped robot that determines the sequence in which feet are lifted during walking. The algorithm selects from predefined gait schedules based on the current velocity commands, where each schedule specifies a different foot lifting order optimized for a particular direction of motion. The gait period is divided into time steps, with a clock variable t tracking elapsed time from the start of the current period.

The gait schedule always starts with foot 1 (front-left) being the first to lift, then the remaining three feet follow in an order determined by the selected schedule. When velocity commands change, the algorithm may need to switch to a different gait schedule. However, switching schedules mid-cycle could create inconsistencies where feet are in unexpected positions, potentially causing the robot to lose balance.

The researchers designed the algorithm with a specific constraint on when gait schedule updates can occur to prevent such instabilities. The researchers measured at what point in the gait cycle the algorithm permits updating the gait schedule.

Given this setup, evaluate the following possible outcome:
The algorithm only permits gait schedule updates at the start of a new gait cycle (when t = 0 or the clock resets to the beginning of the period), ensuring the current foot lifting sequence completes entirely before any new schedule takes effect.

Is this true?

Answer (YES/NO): YES